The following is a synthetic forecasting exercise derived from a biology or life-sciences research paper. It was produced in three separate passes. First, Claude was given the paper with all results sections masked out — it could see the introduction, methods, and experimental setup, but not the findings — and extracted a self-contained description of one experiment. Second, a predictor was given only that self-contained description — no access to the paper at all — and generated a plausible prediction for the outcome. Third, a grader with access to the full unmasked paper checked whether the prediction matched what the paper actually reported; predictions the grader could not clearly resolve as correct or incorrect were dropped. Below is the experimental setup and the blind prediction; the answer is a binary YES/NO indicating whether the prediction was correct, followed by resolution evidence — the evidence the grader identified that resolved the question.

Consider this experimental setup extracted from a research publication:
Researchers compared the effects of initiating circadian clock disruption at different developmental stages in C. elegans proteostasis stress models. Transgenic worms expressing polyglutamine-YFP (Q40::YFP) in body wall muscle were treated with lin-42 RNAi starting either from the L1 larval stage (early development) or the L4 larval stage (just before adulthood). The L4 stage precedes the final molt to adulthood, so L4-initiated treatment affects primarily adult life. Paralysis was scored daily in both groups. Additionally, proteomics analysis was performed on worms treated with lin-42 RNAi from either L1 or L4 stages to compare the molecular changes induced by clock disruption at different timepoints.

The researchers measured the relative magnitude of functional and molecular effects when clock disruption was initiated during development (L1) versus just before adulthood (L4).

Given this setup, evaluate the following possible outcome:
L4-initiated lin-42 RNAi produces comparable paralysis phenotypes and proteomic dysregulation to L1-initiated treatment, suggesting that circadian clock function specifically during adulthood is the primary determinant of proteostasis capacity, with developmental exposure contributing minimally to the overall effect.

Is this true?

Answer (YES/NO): NO